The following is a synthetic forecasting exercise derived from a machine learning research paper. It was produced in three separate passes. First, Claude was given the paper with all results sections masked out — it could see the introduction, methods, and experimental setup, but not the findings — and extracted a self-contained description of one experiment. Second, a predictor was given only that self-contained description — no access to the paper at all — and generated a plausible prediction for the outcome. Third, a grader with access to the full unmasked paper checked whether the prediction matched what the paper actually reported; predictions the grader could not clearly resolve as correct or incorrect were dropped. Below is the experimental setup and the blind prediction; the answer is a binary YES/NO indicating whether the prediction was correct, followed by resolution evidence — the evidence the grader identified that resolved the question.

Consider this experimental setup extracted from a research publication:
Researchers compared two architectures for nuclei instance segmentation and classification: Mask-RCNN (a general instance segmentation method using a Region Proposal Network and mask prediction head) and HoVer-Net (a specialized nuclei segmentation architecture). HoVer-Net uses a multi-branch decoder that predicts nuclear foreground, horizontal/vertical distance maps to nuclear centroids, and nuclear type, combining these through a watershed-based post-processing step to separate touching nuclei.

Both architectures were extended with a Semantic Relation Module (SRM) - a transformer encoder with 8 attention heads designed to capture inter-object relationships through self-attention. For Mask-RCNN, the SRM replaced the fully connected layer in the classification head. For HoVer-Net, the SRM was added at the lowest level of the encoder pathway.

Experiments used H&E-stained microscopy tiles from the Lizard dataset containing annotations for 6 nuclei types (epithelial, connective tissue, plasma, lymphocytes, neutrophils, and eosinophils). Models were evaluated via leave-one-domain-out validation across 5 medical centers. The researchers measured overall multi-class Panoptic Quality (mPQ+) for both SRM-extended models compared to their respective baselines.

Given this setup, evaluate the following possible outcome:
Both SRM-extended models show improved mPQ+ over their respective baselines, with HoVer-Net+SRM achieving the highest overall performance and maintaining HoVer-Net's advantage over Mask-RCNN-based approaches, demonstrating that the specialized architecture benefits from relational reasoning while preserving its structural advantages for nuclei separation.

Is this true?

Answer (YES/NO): NO